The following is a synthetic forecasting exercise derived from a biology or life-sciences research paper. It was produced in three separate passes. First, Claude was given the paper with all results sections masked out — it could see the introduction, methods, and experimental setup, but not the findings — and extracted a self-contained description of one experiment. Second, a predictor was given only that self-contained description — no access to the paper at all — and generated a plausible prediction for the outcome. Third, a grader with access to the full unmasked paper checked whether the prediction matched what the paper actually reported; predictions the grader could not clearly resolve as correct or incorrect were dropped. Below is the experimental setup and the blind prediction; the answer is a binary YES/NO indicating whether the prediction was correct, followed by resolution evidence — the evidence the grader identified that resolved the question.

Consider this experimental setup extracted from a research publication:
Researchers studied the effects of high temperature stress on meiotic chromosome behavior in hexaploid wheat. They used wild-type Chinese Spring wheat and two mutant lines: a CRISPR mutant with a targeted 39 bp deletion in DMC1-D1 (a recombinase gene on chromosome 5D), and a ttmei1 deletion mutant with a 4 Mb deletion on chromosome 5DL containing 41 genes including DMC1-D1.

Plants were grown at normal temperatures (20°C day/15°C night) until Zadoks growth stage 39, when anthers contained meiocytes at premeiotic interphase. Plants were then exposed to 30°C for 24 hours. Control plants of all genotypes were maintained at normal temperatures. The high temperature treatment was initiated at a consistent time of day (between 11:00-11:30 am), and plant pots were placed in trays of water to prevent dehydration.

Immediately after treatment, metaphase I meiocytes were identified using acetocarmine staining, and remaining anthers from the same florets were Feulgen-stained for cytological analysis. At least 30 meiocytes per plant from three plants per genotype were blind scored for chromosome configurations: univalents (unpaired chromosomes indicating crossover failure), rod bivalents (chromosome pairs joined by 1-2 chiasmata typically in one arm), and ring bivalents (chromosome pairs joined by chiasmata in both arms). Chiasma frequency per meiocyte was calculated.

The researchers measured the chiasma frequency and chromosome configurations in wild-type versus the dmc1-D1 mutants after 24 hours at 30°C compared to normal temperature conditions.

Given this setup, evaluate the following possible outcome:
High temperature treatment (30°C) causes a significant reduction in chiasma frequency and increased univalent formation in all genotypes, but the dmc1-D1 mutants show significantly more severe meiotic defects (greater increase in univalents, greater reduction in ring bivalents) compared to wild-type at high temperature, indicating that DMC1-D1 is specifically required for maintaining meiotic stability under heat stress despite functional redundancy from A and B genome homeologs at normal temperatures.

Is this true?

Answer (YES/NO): NO